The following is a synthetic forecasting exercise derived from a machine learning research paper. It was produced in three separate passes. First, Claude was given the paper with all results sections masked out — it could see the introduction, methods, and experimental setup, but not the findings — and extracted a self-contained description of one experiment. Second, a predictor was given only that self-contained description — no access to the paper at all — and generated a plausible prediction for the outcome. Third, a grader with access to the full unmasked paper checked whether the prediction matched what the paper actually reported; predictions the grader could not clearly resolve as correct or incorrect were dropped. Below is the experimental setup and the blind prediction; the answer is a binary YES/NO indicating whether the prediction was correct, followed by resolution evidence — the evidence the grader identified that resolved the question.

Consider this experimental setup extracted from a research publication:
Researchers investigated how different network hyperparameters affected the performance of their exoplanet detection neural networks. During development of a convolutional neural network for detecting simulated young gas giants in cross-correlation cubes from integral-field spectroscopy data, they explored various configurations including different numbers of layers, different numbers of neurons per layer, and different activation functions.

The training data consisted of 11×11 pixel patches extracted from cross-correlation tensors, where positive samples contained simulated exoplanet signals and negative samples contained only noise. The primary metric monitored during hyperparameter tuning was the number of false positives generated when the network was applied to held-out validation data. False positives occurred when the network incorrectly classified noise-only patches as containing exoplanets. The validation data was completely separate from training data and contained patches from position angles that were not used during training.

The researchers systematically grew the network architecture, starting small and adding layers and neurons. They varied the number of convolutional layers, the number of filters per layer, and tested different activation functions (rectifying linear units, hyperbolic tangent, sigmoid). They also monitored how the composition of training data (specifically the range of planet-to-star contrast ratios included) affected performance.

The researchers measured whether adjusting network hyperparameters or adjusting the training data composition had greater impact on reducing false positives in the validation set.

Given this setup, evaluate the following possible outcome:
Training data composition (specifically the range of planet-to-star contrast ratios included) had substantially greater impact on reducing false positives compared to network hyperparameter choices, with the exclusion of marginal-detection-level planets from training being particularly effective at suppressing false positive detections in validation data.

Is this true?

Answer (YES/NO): YES